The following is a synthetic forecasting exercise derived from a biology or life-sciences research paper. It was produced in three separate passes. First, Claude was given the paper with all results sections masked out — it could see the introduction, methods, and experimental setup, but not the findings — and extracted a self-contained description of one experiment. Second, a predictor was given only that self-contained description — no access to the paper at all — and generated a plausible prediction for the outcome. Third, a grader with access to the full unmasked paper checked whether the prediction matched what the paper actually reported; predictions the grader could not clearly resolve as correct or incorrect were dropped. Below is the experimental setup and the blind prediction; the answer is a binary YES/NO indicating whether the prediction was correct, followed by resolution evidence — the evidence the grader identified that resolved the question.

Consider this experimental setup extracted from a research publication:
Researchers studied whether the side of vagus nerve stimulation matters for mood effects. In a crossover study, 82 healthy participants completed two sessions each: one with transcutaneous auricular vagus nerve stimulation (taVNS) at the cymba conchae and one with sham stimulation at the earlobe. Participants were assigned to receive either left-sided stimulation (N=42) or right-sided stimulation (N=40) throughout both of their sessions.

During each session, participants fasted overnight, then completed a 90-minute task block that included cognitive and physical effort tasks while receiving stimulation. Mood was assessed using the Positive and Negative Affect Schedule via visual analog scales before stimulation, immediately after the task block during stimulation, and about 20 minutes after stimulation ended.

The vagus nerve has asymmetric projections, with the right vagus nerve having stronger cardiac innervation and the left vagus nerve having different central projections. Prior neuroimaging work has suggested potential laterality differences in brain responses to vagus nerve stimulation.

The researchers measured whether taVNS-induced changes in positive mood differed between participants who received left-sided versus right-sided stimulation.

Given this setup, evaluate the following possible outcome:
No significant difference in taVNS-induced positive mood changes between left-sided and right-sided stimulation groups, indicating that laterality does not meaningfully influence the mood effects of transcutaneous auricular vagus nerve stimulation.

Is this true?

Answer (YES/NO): YES